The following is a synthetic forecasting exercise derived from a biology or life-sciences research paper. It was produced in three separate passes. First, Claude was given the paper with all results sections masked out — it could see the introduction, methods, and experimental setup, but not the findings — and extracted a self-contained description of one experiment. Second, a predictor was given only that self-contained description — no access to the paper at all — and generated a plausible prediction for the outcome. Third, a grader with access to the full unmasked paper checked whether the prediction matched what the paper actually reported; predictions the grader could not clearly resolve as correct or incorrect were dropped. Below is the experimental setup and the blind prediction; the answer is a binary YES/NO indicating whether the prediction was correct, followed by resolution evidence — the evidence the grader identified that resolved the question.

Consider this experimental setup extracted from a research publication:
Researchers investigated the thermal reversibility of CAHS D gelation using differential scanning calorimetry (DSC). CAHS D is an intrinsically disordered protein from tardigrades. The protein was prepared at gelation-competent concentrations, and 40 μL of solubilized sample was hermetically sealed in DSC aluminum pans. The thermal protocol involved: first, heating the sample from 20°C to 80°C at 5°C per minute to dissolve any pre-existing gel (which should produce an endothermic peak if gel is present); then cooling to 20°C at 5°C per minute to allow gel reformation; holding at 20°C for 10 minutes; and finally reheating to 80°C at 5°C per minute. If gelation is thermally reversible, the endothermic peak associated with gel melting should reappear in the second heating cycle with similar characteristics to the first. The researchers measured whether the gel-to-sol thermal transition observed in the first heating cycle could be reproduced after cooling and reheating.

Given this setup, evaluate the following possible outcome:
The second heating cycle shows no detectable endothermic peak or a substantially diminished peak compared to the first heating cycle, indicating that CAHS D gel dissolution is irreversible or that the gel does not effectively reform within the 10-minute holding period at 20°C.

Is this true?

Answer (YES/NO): NO